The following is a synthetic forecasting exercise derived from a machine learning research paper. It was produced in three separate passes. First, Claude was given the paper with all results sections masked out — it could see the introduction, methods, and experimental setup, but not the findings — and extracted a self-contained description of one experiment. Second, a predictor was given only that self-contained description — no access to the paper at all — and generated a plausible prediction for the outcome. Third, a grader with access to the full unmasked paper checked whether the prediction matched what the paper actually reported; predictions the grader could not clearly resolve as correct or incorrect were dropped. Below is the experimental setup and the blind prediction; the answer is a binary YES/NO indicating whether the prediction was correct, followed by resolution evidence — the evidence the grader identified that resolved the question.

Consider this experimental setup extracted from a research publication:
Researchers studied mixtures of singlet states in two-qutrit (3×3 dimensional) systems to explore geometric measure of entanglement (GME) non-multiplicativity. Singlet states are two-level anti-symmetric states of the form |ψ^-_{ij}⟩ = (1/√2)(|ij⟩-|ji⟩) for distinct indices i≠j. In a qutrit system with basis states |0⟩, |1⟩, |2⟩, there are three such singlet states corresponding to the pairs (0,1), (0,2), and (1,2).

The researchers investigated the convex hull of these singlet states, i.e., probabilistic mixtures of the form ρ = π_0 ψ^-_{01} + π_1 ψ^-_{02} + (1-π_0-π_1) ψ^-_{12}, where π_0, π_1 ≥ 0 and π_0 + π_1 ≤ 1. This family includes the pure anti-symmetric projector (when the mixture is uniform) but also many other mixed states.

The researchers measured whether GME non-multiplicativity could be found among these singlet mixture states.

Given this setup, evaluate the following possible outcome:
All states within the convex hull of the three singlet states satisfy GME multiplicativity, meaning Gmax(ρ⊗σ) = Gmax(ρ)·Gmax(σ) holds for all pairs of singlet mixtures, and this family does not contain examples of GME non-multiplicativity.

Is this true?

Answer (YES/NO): NO